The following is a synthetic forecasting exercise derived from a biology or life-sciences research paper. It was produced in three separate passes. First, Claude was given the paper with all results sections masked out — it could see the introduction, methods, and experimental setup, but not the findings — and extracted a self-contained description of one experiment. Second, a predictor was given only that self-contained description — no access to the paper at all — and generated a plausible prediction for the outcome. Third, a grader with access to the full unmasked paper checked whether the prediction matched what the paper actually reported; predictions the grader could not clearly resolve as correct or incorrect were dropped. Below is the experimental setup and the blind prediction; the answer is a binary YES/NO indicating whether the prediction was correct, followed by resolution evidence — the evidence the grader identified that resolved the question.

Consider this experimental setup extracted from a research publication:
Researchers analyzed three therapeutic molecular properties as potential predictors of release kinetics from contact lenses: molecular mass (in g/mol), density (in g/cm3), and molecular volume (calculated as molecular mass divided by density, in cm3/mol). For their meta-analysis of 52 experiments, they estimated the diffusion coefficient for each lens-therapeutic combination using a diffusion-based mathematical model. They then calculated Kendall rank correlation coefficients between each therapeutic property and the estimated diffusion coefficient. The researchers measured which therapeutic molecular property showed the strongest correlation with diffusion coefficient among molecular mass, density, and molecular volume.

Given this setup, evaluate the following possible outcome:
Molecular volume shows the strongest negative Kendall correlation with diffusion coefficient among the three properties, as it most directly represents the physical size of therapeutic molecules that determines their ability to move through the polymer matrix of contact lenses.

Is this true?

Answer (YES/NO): NO